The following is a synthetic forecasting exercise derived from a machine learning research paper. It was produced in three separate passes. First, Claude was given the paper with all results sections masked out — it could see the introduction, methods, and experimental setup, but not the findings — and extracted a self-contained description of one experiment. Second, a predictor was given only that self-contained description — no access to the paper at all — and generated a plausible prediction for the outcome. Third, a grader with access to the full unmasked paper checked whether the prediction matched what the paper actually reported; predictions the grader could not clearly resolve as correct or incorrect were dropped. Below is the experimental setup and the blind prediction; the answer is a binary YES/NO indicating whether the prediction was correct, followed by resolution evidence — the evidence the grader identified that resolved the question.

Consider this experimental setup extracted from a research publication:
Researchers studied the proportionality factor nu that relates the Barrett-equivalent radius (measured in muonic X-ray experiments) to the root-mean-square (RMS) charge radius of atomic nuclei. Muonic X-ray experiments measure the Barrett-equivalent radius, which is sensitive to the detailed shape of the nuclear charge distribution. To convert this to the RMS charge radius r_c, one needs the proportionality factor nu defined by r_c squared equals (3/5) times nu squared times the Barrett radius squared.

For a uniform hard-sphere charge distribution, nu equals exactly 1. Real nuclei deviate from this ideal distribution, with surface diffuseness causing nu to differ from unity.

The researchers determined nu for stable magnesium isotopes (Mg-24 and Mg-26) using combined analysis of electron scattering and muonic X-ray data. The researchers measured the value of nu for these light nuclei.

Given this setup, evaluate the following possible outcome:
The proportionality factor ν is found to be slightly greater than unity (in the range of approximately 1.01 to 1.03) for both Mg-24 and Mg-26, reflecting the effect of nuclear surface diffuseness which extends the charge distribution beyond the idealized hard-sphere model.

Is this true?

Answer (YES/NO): NO